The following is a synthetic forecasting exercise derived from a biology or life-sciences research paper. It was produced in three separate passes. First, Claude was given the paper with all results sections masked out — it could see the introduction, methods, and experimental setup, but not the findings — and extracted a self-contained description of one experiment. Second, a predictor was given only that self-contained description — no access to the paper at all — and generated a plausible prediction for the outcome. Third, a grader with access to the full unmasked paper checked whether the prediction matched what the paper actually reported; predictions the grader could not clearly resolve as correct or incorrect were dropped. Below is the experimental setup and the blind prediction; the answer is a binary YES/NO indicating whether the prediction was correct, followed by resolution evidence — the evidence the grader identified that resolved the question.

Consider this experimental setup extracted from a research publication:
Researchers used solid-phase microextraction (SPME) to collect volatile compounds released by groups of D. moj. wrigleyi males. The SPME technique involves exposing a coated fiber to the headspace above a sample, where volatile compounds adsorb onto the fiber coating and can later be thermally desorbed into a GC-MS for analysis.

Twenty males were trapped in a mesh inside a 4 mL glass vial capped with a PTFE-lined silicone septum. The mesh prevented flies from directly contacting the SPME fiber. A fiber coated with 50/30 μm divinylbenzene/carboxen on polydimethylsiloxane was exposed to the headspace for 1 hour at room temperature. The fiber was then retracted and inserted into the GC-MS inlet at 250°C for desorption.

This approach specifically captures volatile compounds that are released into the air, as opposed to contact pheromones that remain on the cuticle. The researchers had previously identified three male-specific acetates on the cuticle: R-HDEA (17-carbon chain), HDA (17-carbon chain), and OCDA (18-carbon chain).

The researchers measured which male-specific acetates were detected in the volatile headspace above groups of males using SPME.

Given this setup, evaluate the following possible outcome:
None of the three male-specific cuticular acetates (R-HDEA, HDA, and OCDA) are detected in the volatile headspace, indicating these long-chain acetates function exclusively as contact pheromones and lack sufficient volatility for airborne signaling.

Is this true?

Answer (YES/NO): NO